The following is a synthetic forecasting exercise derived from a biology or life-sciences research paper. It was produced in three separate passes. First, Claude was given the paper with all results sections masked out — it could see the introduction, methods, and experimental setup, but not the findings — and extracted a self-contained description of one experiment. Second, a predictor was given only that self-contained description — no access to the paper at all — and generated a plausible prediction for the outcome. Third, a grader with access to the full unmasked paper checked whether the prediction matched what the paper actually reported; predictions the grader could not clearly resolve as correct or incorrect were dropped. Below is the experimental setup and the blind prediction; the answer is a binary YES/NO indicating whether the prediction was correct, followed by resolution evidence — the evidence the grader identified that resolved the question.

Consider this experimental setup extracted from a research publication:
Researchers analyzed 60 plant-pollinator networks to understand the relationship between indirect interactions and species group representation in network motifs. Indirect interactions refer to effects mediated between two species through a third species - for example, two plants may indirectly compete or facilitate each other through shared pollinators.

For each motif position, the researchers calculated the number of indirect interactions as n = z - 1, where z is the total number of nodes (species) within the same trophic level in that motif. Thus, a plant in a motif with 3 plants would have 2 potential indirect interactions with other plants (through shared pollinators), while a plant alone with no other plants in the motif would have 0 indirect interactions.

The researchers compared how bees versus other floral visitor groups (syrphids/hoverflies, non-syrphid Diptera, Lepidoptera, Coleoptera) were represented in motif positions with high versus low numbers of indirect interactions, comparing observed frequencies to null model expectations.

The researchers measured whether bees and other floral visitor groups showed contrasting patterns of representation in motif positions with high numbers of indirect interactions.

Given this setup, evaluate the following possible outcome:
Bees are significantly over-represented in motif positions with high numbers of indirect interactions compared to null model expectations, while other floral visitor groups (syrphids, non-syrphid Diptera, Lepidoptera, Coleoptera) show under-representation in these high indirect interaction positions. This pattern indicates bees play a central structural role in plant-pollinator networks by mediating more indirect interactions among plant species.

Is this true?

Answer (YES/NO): NO